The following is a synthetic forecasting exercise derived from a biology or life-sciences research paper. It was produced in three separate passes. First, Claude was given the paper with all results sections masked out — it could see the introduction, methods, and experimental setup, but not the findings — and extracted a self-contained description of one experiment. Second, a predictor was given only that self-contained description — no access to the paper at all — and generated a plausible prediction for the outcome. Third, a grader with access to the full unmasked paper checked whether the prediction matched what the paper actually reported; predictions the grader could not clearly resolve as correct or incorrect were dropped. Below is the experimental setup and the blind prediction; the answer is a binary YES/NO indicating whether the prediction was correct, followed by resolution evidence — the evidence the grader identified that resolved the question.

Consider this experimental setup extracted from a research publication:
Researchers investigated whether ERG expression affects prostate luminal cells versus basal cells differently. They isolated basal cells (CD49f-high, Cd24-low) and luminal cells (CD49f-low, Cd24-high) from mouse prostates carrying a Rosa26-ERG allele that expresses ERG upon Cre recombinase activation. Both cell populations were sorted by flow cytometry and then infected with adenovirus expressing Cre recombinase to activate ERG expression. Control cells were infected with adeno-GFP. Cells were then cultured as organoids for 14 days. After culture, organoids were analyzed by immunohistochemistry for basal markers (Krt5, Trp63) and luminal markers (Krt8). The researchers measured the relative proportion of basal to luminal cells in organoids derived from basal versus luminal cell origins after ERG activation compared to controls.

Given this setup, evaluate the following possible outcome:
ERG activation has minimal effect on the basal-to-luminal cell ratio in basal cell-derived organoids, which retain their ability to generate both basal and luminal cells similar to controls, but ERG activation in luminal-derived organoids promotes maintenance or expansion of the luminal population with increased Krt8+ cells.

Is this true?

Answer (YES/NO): NO